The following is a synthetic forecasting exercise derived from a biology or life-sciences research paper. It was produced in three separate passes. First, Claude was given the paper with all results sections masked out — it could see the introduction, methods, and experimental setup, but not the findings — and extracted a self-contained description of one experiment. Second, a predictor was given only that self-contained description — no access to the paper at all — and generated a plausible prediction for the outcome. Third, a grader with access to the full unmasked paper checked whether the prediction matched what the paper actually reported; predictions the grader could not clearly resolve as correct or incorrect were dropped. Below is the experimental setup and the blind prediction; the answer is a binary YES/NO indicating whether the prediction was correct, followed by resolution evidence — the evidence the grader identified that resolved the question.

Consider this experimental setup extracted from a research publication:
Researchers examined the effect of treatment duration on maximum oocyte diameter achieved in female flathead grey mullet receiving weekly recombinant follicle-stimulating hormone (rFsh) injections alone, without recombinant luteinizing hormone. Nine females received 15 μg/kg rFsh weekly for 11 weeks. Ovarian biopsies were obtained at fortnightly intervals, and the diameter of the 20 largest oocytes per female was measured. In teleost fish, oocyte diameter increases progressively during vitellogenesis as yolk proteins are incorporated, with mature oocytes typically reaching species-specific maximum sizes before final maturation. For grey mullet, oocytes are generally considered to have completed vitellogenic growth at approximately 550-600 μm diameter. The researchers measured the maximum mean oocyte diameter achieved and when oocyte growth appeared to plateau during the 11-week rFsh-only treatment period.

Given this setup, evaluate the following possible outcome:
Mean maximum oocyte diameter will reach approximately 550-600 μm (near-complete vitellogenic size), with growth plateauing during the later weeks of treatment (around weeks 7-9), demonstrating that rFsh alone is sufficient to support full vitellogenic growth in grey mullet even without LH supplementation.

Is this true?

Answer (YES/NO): NO